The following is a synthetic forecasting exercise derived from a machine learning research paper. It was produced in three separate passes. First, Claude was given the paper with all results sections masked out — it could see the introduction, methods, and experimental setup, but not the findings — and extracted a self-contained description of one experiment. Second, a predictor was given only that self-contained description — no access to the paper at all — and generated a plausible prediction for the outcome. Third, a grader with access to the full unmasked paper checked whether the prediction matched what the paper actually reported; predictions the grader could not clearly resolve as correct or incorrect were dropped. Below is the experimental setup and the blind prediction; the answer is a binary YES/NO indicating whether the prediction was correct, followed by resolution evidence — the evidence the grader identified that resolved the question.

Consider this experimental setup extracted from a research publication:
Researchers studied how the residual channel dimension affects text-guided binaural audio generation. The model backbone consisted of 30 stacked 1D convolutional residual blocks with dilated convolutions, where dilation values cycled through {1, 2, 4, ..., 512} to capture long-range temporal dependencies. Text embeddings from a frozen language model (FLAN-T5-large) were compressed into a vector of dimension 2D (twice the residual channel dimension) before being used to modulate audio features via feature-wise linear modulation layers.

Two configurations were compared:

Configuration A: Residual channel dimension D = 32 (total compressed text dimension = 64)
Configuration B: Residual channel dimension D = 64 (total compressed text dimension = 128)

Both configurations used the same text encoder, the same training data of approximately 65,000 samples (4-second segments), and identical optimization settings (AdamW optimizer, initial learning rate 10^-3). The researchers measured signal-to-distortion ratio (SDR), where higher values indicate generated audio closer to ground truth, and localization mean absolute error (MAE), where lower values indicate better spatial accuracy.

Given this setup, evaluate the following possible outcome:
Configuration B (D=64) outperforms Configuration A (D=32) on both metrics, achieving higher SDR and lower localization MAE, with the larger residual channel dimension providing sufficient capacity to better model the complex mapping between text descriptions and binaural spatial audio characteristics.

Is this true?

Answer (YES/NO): YES